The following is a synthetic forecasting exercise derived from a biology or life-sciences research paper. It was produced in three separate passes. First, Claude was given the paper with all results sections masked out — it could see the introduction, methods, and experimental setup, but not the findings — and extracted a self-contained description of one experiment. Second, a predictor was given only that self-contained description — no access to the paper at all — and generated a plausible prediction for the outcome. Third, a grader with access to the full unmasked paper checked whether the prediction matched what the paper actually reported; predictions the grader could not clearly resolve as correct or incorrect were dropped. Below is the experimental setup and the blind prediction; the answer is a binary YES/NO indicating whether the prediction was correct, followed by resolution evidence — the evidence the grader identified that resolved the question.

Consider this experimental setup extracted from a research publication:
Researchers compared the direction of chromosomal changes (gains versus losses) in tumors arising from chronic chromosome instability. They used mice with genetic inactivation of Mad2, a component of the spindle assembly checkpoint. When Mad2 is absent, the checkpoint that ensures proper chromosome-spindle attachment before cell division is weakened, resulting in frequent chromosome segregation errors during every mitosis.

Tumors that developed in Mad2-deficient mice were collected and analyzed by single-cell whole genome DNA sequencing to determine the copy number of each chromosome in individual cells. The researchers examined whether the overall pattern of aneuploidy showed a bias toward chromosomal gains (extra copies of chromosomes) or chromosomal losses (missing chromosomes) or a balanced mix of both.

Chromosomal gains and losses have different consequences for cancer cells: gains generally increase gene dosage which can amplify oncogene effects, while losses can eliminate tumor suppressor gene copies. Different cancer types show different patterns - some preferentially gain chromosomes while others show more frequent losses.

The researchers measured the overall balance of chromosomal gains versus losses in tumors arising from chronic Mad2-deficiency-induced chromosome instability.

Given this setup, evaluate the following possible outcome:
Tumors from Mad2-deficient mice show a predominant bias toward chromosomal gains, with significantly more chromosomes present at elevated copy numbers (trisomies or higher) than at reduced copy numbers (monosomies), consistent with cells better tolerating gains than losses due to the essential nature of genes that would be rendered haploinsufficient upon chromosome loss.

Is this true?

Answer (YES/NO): YES